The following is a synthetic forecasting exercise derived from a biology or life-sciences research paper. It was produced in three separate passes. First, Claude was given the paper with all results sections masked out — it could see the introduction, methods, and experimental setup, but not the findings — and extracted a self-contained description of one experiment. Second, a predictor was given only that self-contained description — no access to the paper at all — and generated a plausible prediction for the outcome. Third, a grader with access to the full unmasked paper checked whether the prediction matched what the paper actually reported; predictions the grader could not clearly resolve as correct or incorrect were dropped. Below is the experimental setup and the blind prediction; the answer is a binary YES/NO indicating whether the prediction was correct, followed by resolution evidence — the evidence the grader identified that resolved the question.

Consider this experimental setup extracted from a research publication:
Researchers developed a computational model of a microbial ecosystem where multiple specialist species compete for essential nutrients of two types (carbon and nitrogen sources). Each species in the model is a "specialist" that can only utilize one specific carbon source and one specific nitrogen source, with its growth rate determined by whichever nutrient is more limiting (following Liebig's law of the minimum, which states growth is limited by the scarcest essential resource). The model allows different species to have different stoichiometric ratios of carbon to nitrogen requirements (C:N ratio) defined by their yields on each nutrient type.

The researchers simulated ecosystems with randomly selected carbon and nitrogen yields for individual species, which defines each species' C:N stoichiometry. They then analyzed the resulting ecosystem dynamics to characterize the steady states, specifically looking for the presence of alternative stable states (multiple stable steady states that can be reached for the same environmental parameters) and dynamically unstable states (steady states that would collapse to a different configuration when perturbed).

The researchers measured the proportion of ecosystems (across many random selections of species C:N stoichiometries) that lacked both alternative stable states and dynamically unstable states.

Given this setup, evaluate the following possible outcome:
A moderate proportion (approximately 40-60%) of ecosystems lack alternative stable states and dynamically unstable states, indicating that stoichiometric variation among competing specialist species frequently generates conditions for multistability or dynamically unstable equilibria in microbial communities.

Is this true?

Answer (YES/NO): YES